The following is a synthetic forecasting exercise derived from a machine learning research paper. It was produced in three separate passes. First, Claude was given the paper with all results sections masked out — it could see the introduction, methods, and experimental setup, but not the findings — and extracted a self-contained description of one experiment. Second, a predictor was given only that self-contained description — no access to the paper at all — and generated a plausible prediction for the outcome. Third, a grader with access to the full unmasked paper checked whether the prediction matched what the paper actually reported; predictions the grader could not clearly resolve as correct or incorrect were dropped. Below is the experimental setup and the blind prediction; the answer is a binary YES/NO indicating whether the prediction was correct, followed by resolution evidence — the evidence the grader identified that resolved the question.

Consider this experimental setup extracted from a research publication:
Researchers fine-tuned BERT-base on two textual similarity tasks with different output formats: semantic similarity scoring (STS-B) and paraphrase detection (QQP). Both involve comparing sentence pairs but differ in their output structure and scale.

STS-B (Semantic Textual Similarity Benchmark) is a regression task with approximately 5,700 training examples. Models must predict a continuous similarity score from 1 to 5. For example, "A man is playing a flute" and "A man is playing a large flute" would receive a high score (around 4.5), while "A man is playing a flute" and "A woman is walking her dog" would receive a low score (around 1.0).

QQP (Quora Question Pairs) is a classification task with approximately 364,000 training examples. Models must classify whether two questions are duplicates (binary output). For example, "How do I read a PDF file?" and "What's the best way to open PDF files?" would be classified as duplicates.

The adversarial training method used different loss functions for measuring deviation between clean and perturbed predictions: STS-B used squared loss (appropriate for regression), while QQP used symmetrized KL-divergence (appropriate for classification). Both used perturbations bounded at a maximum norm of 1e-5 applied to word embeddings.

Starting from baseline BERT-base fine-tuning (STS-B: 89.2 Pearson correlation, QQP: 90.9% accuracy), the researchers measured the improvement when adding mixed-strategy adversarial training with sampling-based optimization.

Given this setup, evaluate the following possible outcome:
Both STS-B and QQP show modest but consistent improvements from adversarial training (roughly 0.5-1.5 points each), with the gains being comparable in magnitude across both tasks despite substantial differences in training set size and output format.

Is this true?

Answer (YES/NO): NO